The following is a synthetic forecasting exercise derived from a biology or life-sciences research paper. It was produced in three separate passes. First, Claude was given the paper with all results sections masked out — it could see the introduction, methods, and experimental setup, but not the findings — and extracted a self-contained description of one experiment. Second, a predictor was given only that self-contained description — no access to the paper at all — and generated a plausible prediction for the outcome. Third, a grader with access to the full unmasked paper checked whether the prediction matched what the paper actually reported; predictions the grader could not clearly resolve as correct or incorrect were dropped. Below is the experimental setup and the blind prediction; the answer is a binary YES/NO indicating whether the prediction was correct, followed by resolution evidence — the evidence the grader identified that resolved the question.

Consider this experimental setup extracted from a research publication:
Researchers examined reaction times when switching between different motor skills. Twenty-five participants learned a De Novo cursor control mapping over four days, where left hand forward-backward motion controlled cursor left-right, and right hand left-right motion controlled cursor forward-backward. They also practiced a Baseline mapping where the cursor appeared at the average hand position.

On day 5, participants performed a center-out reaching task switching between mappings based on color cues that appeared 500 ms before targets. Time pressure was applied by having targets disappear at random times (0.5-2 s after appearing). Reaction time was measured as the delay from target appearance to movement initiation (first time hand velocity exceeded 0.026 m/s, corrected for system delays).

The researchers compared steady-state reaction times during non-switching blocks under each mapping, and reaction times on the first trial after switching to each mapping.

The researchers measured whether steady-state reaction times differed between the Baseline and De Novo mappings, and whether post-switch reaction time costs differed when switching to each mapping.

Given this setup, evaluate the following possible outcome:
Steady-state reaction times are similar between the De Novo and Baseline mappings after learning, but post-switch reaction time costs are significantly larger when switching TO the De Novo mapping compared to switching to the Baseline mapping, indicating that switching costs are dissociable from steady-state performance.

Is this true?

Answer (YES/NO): NO